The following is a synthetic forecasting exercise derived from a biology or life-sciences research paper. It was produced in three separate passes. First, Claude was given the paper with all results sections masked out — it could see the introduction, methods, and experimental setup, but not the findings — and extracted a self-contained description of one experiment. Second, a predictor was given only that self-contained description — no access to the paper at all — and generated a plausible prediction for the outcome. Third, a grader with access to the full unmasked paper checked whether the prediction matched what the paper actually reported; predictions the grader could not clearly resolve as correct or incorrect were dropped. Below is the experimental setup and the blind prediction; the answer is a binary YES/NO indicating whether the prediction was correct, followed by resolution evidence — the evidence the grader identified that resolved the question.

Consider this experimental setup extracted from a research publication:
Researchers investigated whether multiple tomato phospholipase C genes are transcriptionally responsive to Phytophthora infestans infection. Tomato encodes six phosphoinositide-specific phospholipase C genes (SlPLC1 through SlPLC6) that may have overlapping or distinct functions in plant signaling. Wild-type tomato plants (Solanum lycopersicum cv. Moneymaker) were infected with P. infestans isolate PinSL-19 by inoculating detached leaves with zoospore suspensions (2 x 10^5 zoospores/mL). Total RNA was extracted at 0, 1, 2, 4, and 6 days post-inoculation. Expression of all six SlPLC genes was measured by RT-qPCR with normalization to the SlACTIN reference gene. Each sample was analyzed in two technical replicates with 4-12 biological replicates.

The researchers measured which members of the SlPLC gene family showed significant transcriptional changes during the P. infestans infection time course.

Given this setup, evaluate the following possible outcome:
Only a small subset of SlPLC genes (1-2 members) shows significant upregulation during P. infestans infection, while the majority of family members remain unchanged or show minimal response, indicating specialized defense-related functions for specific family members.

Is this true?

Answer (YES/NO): NO